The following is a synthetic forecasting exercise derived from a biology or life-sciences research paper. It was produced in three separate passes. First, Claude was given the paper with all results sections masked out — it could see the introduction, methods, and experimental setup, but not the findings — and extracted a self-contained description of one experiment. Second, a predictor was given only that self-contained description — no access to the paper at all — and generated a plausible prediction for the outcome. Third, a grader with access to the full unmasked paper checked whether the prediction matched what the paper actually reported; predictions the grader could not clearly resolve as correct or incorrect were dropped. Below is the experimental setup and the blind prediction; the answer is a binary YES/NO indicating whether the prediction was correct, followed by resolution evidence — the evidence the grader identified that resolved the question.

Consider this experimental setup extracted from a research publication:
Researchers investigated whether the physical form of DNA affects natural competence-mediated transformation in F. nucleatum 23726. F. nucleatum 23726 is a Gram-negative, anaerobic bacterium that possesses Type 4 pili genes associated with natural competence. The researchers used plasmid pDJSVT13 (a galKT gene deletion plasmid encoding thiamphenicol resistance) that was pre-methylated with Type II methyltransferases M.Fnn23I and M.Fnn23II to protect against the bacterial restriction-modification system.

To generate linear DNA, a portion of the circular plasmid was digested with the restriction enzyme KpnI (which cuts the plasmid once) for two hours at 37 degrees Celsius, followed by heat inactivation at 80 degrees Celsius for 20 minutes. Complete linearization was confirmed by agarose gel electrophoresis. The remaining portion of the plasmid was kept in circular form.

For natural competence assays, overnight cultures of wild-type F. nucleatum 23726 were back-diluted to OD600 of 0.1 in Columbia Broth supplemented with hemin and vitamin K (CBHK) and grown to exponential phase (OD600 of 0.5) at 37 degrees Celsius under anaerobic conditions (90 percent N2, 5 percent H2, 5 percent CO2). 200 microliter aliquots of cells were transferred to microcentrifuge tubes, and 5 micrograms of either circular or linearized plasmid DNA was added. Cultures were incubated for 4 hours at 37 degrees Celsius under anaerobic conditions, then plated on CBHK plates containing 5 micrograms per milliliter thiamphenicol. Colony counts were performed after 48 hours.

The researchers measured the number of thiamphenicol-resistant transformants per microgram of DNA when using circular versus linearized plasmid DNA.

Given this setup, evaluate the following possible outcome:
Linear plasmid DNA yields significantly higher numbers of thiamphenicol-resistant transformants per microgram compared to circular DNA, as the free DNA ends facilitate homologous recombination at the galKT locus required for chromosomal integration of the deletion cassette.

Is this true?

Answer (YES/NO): NO